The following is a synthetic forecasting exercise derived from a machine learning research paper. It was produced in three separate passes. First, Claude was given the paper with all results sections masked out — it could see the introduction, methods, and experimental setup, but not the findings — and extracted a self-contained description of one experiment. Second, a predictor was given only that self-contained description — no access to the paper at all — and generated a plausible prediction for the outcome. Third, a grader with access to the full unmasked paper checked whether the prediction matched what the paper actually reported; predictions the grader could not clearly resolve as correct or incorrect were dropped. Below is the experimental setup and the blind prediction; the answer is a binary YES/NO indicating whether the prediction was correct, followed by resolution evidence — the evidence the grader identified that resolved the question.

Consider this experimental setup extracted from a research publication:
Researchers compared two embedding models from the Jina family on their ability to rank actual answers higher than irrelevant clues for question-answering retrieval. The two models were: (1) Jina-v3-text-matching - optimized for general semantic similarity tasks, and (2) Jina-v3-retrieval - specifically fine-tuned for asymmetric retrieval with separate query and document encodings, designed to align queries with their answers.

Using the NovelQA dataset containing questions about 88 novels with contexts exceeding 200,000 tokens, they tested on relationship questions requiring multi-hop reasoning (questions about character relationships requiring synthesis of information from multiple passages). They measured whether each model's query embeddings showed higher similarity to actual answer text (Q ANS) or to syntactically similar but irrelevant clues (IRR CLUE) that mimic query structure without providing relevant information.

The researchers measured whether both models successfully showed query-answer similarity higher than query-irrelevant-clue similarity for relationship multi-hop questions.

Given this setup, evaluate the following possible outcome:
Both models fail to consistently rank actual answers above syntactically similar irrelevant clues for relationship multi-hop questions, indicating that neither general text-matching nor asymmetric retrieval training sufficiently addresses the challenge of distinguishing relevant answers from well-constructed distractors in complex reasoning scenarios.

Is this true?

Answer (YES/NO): NO